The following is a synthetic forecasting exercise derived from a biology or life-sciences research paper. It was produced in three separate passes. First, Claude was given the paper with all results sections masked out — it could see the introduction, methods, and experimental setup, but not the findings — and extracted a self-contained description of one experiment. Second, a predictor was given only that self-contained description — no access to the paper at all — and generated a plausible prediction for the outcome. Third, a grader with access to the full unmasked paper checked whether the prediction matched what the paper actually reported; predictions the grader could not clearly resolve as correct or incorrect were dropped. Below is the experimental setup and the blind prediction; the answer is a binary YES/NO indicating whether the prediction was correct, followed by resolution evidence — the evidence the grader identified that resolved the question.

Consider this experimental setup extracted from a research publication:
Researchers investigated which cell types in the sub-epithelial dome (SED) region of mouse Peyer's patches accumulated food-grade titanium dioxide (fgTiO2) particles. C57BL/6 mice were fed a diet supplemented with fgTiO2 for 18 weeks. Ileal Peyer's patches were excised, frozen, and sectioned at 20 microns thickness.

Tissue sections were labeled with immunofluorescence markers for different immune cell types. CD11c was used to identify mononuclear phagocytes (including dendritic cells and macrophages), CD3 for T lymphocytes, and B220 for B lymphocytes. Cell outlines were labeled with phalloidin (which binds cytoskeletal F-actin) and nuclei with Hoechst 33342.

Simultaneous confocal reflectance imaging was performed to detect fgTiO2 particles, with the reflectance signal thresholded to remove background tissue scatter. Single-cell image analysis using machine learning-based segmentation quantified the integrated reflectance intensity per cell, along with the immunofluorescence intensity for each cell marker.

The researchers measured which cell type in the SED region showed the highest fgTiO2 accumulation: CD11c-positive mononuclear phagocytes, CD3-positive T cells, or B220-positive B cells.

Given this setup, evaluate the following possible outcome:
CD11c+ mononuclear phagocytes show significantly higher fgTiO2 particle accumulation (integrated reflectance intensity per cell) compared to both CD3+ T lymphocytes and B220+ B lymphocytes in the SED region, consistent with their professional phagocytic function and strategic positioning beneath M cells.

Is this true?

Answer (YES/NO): YES